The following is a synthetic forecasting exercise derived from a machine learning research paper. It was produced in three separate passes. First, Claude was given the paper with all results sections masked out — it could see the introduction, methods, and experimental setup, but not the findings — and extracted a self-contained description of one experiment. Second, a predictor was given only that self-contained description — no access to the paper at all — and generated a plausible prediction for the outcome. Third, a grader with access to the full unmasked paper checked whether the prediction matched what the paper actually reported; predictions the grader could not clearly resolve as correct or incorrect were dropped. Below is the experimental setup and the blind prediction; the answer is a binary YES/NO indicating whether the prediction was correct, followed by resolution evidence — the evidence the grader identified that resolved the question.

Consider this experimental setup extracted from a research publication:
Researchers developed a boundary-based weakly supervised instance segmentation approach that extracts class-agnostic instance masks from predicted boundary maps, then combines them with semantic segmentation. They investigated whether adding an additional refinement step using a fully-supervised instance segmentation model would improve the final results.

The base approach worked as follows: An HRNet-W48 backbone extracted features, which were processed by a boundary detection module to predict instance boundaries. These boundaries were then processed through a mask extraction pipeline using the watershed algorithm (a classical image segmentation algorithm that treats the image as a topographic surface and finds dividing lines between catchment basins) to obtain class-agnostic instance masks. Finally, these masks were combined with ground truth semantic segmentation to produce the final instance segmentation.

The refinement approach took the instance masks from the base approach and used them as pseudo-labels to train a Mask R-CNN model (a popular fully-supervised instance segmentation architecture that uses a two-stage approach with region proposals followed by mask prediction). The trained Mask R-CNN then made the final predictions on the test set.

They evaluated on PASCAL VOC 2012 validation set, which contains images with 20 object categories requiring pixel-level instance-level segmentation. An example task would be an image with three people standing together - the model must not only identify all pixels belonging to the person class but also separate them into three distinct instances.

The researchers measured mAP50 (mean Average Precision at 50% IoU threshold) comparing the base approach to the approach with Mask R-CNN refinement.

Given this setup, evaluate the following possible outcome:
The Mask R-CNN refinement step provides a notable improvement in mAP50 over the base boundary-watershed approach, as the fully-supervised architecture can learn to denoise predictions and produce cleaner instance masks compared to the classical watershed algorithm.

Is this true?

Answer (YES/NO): YES